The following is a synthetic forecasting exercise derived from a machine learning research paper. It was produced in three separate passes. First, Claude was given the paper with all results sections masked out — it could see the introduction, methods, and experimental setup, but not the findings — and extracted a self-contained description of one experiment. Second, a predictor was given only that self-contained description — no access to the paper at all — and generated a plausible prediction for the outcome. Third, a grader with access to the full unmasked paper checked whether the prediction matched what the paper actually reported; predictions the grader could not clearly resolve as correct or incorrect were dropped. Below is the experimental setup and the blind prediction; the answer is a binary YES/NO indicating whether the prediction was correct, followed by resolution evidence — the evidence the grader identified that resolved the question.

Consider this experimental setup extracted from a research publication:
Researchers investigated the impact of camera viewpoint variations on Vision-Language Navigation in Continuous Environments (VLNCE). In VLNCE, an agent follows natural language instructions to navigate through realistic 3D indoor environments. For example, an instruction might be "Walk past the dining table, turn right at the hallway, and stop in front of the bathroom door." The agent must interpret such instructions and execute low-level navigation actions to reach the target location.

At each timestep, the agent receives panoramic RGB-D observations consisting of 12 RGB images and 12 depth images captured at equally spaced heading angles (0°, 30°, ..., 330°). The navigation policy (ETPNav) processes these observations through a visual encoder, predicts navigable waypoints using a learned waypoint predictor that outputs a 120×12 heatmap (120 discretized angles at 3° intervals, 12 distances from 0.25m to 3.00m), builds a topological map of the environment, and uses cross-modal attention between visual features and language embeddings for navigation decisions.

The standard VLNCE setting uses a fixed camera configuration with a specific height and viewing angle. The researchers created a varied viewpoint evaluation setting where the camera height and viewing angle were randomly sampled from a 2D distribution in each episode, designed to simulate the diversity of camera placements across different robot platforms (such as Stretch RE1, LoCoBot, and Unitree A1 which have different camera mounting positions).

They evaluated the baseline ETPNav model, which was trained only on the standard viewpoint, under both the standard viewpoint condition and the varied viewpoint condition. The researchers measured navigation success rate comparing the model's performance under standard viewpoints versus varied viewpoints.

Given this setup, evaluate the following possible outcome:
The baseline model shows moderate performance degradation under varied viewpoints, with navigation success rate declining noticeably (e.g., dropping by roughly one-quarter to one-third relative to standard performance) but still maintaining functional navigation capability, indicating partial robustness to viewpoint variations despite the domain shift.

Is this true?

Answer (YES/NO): NO